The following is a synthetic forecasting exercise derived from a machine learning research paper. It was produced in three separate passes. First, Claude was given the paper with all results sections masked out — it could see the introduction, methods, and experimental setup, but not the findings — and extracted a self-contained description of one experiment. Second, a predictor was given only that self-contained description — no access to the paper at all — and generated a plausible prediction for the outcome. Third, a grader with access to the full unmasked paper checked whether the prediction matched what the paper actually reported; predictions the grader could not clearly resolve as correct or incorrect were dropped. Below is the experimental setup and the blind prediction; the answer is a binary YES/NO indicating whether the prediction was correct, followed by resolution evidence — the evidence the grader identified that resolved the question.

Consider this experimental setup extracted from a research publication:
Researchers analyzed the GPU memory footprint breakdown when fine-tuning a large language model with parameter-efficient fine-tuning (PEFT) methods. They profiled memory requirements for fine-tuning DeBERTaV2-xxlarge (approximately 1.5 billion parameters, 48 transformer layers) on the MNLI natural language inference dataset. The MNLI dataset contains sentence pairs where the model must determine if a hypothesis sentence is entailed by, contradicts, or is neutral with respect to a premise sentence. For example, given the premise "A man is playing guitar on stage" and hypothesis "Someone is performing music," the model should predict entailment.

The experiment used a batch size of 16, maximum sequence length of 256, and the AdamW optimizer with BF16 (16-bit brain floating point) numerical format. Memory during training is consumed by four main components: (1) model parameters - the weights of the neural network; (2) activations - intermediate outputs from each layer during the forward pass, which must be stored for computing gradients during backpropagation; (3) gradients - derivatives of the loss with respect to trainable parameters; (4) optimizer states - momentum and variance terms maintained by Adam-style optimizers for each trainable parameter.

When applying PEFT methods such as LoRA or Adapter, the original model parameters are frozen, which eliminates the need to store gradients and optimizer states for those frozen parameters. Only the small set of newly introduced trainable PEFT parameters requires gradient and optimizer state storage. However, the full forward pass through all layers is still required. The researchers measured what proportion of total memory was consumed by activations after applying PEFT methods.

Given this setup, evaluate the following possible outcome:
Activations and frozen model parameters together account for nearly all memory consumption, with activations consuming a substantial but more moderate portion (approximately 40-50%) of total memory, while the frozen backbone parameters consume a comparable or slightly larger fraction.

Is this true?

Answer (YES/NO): NO